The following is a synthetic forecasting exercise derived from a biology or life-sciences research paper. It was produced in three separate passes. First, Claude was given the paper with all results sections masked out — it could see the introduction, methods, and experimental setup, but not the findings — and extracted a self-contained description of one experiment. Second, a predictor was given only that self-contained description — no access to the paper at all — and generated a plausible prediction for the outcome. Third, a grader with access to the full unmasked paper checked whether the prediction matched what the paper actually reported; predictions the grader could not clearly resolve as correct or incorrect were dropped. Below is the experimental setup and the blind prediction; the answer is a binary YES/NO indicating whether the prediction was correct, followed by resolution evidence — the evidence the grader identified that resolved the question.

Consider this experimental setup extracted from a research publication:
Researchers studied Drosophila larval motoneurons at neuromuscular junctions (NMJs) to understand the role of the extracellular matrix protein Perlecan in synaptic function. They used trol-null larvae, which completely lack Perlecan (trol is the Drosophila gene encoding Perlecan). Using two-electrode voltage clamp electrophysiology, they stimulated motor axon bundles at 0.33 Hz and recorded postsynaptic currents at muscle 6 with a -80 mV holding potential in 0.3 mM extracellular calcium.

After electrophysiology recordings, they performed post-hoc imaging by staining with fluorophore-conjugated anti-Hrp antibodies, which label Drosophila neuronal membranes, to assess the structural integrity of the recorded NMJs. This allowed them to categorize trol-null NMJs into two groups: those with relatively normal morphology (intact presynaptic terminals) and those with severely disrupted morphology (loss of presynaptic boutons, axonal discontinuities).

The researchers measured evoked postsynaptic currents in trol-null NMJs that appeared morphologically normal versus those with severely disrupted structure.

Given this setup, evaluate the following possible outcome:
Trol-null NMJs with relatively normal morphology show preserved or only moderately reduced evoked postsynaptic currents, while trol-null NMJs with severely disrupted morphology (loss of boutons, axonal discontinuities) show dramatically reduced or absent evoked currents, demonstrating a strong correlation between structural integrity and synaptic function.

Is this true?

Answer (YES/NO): YES